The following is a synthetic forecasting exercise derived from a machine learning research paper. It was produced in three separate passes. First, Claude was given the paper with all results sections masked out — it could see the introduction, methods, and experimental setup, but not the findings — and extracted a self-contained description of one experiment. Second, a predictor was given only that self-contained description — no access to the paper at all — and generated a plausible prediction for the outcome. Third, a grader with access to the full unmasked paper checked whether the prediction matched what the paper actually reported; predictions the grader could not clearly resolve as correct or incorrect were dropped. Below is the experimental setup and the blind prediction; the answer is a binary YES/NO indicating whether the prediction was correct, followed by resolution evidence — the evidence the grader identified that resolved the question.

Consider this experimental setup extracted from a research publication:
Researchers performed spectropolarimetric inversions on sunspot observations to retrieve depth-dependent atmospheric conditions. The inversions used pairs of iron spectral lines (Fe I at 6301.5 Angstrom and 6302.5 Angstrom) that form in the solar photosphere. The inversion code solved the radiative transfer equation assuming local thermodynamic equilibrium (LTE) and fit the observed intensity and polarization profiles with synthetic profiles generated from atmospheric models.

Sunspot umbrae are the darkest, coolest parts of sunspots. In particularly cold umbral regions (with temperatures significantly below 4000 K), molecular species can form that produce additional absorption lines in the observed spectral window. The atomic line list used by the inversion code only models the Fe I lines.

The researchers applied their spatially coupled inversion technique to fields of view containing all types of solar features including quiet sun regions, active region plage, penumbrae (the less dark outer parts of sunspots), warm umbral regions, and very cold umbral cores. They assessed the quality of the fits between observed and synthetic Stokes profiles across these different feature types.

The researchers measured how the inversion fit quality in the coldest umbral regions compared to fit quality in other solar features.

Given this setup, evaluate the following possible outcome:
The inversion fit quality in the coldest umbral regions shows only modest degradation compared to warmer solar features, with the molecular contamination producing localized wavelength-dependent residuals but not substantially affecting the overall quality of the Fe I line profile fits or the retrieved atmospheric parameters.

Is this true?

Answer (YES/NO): NO